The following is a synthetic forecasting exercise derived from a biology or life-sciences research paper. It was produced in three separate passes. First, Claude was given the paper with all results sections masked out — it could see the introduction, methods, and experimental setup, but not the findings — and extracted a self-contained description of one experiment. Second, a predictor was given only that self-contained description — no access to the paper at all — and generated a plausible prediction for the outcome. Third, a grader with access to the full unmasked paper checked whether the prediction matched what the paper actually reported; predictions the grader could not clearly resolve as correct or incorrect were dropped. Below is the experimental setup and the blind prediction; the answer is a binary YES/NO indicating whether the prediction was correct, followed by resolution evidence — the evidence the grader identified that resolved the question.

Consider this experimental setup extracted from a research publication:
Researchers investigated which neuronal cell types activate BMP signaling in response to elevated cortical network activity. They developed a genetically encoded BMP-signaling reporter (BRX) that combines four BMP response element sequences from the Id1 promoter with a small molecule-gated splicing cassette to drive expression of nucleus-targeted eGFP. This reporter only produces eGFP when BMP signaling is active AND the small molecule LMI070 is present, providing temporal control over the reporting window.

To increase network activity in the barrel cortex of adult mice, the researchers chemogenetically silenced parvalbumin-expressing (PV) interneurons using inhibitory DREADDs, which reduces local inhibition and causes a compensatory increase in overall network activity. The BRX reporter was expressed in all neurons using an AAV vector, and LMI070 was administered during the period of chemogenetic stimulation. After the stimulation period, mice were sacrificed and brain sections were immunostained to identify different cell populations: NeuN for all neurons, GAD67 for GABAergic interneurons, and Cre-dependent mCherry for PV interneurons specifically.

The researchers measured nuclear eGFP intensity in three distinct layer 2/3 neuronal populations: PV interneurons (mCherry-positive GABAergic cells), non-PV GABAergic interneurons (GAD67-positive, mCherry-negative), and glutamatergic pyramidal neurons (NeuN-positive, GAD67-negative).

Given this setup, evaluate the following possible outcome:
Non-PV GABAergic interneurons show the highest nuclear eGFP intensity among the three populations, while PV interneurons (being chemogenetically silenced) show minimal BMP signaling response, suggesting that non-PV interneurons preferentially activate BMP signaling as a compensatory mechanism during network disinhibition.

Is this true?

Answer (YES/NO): NO